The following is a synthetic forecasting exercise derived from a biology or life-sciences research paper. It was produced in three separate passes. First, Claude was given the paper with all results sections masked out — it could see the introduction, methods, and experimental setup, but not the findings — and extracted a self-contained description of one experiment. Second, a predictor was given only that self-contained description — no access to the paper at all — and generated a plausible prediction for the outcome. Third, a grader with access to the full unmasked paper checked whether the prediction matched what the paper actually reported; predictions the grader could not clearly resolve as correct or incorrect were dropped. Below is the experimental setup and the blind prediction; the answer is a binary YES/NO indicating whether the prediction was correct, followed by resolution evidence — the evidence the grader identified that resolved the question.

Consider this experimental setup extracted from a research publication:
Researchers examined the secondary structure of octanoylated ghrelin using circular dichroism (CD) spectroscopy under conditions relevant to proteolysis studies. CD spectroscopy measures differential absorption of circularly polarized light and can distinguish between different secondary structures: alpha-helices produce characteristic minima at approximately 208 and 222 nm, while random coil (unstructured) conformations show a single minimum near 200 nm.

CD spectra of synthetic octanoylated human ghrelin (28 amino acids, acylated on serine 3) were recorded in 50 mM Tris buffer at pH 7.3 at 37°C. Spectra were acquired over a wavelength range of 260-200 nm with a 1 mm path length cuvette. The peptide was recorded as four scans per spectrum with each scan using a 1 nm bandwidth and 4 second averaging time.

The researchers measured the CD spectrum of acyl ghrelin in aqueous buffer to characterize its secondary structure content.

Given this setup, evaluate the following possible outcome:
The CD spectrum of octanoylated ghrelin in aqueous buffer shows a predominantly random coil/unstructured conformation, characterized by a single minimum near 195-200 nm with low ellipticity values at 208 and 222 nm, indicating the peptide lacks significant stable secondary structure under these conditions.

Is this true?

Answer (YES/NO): YES